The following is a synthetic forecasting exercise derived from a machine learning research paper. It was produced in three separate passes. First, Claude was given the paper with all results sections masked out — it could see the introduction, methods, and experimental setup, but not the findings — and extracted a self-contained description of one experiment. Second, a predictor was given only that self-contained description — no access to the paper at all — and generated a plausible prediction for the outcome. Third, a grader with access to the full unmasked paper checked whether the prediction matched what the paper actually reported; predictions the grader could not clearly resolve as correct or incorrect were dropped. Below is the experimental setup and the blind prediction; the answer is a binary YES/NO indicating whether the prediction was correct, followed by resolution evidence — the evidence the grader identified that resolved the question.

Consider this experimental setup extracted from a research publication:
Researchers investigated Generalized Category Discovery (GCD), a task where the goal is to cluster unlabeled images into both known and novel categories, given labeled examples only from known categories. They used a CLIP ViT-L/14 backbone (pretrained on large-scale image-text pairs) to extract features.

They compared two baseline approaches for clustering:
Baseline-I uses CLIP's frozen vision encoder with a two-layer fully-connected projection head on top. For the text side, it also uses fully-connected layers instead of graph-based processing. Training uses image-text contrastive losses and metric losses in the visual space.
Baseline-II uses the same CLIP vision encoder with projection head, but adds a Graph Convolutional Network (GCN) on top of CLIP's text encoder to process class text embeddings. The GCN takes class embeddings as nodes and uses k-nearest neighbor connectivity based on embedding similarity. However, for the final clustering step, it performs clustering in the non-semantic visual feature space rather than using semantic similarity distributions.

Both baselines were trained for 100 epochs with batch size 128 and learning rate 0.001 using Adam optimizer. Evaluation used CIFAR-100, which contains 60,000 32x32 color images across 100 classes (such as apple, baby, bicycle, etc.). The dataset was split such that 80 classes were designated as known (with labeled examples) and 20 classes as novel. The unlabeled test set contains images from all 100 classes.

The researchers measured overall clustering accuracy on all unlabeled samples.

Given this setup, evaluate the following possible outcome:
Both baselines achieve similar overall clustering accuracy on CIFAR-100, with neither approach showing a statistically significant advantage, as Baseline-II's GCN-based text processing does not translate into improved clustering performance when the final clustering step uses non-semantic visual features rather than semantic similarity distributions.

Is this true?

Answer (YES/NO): NO